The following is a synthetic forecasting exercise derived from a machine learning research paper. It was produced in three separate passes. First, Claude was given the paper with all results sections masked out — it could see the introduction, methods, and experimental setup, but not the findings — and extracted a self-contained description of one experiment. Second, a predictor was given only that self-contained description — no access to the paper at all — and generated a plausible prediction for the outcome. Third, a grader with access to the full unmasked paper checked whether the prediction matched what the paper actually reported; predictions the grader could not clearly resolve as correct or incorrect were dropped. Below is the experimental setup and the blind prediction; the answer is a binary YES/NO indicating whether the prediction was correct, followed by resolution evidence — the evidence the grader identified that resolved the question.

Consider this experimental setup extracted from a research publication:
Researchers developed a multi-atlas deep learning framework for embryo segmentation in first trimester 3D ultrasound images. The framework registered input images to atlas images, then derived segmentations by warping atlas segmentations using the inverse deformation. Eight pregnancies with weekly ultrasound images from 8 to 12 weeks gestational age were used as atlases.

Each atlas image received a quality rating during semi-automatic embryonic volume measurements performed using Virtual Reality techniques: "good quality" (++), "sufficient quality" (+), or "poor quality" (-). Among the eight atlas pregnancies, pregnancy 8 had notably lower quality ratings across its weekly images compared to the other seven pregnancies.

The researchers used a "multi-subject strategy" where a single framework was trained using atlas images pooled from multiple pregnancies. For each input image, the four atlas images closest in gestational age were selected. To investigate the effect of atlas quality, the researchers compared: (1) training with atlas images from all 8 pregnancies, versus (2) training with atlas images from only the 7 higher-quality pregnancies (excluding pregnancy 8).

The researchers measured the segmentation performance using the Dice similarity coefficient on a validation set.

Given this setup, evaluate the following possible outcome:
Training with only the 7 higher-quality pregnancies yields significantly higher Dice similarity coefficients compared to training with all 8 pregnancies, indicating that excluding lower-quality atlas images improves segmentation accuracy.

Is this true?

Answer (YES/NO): NO